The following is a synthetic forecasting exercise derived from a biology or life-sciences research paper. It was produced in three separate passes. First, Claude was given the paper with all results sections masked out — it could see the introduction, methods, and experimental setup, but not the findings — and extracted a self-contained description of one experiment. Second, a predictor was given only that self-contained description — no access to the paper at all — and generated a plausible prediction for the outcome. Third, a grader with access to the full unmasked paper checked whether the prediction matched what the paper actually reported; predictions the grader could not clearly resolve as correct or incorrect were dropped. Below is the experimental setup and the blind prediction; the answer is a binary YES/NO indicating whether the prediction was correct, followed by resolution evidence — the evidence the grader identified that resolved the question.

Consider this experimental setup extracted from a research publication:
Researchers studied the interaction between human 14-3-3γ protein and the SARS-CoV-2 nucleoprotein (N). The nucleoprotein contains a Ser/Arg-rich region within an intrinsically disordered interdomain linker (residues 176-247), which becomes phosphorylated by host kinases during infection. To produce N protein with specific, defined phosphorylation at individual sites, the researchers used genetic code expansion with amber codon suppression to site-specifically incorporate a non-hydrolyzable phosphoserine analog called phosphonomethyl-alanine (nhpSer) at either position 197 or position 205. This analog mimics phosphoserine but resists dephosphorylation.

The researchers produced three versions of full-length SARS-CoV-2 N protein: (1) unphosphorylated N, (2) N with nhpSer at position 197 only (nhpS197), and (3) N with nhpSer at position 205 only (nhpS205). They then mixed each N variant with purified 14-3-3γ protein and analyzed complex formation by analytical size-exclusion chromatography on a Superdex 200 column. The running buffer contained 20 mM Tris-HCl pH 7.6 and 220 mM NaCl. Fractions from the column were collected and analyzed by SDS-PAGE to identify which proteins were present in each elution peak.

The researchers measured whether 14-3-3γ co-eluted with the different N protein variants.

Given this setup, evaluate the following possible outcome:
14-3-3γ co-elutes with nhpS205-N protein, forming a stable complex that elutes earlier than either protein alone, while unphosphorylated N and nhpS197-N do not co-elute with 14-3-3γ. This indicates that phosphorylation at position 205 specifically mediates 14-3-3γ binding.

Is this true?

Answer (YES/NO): NO